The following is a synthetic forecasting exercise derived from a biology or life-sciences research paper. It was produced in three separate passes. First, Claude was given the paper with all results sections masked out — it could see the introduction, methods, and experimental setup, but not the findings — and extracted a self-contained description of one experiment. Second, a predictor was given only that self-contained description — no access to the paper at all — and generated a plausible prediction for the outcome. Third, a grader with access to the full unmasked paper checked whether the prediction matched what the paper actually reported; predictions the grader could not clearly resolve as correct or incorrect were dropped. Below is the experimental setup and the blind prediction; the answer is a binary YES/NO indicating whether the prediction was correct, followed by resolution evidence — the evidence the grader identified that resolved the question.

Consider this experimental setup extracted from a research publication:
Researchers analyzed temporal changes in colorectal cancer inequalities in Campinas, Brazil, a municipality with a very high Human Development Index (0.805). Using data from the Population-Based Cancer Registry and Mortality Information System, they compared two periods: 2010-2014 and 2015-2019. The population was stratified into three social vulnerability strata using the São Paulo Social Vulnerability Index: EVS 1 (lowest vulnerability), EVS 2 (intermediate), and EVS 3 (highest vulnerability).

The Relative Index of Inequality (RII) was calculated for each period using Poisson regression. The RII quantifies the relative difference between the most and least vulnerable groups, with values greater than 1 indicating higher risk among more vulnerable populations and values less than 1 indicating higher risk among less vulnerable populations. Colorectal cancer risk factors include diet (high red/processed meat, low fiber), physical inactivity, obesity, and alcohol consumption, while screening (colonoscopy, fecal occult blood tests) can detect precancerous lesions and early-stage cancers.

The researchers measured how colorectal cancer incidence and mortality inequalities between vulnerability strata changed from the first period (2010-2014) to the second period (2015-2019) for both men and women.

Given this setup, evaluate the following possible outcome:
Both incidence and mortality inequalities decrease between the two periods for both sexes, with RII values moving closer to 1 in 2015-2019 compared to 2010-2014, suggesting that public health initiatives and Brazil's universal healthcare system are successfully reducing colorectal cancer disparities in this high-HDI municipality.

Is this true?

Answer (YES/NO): YES